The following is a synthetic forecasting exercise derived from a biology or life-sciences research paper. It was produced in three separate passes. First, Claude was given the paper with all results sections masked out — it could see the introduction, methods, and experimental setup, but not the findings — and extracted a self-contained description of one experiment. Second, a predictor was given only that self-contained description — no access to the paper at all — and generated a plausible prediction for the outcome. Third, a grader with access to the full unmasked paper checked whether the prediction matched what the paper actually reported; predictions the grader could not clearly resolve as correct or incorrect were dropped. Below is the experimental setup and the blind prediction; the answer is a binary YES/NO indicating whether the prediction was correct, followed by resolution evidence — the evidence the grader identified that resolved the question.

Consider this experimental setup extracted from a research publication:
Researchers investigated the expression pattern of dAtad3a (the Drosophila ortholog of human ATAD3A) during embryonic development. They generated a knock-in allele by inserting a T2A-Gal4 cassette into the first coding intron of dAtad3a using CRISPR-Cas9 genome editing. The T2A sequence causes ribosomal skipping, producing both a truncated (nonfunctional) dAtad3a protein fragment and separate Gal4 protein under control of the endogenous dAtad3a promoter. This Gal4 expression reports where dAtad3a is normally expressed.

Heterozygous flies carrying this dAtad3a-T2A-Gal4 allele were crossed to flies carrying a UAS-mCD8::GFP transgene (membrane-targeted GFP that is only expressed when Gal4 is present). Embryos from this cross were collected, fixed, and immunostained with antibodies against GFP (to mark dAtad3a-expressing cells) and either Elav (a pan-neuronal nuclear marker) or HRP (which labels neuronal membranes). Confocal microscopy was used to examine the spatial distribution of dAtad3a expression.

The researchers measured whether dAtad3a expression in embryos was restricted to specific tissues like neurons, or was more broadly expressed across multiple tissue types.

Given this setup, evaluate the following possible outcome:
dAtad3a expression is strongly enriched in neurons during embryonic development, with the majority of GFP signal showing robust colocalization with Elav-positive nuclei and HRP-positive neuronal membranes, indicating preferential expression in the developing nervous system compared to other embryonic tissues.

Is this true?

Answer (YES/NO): NO